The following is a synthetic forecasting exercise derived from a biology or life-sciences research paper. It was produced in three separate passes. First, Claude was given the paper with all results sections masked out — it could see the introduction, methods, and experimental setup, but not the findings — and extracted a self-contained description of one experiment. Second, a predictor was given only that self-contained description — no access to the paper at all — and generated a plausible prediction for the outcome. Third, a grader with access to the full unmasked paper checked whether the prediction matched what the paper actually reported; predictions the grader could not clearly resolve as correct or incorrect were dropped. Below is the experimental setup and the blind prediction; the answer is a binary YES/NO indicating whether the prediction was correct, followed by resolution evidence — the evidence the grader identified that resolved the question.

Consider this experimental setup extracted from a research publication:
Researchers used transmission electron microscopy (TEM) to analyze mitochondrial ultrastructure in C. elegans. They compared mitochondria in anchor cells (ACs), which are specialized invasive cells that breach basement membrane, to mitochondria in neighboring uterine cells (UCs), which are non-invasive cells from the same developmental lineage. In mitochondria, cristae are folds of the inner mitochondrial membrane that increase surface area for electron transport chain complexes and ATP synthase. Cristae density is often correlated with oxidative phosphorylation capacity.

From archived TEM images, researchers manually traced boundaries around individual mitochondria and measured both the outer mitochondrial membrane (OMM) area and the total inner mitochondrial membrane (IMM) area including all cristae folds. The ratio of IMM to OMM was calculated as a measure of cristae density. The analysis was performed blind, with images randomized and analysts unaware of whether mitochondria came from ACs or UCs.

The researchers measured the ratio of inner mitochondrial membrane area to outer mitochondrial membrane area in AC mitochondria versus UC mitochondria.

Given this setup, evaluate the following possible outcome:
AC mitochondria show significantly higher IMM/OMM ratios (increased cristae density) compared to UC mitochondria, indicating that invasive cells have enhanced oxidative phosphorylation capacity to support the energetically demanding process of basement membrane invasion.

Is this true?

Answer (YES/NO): YES